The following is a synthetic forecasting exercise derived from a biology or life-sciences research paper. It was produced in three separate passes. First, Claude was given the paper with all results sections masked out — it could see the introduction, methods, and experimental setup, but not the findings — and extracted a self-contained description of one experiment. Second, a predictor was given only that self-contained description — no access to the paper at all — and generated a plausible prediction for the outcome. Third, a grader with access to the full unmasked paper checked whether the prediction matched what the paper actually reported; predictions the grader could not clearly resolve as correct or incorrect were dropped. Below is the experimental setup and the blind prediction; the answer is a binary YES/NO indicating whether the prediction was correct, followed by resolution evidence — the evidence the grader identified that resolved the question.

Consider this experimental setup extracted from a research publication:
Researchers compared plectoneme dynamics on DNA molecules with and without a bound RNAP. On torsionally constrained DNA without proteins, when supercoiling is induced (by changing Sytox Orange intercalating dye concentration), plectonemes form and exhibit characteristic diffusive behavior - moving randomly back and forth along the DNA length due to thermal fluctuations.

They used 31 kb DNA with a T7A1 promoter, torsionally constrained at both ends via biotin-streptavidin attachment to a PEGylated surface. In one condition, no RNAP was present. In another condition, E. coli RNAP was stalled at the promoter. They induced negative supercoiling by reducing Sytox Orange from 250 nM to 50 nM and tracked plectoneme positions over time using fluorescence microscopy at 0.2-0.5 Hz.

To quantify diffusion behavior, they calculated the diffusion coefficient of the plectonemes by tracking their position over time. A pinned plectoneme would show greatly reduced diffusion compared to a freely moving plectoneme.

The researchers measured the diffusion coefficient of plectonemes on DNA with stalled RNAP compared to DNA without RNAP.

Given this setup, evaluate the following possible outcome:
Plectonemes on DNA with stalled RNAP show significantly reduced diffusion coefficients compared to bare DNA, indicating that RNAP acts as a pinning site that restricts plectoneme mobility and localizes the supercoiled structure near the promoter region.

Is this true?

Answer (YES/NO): YES